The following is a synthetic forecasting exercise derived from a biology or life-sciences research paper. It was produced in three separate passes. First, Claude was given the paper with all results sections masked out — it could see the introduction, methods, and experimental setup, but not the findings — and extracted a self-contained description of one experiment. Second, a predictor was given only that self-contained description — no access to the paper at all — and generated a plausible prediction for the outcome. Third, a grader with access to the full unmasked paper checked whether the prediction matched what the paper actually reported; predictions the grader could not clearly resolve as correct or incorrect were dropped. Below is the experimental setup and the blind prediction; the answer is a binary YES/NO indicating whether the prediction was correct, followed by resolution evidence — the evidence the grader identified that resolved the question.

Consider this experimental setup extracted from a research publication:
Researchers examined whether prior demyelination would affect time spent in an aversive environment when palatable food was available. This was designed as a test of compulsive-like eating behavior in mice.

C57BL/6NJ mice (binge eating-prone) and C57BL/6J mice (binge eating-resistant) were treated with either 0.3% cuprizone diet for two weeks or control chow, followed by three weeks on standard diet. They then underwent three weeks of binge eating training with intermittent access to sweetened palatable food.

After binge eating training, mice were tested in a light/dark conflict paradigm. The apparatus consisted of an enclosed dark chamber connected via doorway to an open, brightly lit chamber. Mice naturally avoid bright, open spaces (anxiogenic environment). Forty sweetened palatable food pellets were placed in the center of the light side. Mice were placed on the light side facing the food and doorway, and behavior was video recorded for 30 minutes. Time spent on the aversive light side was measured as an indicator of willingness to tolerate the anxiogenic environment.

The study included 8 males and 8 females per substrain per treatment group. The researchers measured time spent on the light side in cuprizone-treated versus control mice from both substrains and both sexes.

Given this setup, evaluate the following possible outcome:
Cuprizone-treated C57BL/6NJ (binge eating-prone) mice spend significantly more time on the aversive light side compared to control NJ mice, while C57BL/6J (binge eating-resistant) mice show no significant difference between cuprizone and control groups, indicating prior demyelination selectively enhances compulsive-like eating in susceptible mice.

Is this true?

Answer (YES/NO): NO